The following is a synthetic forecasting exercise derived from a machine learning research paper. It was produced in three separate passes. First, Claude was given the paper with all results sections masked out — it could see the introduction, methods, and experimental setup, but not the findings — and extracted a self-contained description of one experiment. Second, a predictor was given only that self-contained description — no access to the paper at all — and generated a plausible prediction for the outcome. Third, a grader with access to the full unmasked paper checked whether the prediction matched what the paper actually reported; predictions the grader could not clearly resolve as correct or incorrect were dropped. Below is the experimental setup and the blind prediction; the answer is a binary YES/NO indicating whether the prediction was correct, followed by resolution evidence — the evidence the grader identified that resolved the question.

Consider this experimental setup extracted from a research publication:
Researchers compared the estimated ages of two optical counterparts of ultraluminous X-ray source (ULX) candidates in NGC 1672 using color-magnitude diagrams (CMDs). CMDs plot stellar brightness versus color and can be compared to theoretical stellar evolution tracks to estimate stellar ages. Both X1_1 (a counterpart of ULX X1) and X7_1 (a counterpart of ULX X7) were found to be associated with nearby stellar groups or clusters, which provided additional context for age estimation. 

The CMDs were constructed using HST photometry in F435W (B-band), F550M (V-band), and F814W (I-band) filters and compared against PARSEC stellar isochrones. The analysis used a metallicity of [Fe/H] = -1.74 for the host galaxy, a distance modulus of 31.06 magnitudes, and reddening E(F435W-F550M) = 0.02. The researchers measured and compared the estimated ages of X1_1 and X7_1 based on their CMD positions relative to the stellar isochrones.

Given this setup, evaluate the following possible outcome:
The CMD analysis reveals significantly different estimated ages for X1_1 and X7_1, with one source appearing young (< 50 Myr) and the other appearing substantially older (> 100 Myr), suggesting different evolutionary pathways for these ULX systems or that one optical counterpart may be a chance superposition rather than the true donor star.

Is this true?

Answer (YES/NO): NO